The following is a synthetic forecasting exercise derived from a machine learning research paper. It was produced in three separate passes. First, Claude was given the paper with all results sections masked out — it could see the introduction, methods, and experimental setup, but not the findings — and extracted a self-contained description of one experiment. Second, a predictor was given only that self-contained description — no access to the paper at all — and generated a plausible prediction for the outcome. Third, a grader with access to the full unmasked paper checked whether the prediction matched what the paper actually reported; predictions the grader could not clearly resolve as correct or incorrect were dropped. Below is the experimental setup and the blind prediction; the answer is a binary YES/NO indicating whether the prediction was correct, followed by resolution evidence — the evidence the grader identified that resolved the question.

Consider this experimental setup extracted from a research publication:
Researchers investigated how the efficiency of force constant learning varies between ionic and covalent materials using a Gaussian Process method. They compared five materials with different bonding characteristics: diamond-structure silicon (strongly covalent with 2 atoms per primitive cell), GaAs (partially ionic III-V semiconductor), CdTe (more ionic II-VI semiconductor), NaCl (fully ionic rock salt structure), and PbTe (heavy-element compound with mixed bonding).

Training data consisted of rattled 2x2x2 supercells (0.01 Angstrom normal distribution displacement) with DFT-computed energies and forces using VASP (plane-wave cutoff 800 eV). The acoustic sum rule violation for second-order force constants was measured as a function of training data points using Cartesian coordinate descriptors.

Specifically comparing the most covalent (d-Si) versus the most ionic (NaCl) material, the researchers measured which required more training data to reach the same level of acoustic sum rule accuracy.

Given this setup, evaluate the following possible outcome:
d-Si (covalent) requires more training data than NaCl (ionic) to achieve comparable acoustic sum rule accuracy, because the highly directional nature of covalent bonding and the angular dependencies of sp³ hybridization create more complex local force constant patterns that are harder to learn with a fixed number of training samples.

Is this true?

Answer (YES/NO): NO